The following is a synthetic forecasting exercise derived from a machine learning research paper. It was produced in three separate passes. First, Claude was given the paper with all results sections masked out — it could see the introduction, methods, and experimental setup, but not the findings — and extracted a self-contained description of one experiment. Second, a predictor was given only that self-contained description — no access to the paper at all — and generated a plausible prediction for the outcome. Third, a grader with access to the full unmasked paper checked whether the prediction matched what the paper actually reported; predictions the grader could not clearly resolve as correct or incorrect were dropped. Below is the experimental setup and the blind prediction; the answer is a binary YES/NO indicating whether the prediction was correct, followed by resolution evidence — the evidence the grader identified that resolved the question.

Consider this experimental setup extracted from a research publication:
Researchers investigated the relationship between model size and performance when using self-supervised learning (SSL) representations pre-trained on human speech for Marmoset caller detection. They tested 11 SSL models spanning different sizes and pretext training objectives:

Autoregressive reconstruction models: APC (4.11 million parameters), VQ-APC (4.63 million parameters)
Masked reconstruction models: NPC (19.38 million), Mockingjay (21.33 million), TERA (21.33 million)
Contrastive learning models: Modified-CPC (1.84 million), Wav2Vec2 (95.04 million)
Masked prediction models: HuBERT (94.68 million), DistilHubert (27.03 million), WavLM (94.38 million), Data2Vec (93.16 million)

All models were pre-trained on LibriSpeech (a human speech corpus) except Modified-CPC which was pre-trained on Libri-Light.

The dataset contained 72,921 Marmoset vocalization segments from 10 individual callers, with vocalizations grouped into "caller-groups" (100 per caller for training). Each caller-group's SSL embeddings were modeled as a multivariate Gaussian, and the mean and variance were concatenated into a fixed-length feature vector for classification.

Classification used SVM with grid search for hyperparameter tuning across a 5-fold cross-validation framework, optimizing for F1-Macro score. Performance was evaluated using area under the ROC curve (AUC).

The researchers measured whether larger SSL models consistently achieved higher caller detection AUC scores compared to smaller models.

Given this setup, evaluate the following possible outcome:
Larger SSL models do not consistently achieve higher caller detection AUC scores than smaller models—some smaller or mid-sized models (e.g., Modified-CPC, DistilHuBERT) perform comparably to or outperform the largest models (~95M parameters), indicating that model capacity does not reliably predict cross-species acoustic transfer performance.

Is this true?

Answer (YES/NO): YES